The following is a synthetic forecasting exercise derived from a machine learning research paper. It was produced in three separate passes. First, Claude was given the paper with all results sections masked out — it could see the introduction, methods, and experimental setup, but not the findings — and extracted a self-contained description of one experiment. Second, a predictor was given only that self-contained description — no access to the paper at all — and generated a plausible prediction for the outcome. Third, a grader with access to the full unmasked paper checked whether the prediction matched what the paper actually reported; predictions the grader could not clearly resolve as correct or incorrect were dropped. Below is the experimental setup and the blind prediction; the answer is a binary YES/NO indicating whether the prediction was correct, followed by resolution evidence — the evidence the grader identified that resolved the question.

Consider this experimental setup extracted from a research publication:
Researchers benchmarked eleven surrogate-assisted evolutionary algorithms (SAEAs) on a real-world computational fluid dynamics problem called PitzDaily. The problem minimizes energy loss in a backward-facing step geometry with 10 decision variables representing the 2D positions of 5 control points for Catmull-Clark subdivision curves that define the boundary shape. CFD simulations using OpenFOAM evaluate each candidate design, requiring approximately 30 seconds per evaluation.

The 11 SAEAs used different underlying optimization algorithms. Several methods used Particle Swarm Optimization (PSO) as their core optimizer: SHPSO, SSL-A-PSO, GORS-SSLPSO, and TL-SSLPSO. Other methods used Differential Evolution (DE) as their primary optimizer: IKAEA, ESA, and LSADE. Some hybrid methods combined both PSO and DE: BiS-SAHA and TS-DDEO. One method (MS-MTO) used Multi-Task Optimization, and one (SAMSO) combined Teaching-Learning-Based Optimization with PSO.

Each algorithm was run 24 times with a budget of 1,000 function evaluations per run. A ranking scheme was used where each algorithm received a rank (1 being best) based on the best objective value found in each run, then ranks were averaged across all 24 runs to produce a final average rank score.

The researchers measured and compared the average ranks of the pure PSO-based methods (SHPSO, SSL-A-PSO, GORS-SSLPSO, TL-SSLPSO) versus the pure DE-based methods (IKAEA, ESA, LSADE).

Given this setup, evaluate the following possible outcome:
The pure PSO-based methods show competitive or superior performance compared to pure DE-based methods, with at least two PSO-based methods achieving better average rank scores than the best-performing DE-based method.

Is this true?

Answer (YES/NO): NO